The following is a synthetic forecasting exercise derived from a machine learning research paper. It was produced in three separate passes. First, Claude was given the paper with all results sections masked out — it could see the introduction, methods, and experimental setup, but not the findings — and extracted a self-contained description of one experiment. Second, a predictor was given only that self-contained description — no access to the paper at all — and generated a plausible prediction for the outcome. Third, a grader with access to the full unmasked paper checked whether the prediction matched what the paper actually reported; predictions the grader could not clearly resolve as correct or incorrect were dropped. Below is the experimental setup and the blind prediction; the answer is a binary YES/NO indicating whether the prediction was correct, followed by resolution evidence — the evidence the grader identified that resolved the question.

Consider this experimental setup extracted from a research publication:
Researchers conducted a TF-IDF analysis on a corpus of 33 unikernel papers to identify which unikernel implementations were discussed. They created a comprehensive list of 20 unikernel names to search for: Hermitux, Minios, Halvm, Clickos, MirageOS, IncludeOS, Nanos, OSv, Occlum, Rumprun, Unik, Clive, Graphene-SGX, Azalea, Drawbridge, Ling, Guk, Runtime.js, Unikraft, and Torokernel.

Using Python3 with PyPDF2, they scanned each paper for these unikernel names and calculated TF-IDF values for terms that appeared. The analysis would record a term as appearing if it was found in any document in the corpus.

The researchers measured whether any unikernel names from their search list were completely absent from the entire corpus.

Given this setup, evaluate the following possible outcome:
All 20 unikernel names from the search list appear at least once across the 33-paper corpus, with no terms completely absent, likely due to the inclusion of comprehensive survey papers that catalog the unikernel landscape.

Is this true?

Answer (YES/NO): NO